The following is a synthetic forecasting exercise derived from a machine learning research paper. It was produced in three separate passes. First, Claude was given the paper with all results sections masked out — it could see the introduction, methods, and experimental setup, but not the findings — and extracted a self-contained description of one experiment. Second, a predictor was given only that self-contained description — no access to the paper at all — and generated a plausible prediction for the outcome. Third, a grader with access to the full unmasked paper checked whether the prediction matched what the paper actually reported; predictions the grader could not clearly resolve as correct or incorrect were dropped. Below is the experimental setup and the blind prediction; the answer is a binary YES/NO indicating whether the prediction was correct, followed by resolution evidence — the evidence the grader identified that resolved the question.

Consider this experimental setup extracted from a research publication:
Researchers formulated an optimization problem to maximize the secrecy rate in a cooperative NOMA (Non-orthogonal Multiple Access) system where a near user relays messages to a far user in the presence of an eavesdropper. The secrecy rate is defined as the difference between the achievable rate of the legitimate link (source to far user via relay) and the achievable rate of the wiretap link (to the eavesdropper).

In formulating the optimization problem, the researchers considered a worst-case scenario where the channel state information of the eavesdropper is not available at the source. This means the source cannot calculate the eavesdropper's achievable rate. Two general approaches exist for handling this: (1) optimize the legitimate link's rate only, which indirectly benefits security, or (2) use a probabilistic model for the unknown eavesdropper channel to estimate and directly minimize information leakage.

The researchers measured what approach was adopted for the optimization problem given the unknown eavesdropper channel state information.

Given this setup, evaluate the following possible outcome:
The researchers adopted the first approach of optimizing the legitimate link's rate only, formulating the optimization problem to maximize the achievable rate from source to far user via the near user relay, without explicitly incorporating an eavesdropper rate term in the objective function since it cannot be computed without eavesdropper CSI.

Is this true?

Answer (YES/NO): YES